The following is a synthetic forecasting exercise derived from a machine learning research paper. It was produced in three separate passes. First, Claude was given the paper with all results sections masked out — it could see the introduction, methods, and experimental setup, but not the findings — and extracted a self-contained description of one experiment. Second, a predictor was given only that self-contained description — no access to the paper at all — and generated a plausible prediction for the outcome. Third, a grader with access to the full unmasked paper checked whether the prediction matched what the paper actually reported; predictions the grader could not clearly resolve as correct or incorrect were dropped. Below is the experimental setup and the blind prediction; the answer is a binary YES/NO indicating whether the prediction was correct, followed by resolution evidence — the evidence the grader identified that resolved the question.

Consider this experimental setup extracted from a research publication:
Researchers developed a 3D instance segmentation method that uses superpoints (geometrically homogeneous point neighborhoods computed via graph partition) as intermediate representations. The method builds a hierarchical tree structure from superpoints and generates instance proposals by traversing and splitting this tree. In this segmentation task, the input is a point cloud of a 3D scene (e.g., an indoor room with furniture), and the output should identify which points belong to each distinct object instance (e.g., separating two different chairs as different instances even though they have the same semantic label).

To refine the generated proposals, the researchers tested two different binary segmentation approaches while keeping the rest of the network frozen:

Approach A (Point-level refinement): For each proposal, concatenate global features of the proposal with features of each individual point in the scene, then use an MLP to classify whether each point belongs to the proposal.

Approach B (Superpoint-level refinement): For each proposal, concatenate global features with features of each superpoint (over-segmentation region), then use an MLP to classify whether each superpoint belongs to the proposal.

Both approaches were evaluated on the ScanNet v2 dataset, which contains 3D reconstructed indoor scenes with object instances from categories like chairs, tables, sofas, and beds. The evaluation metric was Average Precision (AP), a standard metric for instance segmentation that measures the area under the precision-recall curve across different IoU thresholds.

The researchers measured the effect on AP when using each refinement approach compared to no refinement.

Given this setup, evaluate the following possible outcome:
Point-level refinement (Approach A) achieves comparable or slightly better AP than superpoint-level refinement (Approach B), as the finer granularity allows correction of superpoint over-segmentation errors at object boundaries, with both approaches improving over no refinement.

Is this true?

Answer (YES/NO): NO